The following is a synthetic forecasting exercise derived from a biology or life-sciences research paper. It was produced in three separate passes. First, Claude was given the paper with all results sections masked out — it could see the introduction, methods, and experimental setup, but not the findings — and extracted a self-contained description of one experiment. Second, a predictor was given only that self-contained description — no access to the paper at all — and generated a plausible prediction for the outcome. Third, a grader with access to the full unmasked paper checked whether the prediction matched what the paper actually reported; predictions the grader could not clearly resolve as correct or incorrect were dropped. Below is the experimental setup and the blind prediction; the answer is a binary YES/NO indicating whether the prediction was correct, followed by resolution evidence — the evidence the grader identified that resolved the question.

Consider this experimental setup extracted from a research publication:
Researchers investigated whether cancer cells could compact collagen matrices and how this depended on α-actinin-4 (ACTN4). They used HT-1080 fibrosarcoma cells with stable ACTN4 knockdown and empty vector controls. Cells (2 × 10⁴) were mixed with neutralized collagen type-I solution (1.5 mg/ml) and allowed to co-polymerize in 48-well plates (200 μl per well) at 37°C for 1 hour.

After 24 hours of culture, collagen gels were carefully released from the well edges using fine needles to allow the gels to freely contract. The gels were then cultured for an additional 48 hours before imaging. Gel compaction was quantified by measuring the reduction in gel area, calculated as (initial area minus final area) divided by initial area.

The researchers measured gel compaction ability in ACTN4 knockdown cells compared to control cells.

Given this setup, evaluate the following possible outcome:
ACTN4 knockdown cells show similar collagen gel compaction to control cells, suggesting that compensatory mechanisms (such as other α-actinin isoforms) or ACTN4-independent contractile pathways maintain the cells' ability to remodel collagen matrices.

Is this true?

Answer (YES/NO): NO